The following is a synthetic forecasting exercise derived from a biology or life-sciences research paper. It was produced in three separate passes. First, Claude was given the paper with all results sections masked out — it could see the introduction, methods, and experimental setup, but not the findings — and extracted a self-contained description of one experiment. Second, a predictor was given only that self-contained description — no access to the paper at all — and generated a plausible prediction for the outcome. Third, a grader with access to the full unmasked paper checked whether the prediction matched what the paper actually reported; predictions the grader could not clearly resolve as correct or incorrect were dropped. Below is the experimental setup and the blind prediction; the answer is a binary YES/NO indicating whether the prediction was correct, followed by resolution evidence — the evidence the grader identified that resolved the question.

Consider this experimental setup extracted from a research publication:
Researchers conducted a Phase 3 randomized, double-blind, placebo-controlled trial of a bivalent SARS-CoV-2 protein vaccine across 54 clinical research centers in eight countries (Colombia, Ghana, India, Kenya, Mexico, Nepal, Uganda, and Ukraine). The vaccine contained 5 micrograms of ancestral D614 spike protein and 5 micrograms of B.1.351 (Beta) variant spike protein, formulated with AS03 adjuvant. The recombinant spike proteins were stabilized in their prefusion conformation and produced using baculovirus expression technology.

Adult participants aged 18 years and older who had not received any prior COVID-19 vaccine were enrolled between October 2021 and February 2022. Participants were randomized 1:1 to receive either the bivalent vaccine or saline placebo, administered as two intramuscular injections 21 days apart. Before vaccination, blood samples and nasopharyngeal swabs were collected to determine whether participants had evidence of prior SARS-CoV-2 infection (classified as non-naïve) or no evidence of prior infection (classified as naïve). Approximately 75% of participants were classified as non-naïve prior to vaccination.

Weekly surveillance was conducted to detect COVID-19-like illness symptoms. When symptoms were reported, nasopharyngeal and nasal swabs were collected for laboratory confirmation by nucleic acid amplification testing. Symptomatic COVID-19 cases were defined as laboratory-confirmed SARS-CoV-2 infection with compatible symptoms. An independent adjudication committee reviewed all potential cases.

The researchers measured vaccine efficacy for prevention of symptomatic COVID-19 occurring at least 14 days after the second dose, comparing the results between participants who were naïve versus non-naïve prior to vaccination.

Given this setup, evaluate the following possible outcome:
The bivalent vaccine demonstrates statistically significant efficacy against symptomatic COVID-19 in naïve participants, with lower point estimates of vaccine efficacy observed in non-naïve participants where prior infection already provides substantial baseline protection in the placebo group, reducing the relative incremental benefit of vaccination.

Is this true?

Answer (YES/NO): NO